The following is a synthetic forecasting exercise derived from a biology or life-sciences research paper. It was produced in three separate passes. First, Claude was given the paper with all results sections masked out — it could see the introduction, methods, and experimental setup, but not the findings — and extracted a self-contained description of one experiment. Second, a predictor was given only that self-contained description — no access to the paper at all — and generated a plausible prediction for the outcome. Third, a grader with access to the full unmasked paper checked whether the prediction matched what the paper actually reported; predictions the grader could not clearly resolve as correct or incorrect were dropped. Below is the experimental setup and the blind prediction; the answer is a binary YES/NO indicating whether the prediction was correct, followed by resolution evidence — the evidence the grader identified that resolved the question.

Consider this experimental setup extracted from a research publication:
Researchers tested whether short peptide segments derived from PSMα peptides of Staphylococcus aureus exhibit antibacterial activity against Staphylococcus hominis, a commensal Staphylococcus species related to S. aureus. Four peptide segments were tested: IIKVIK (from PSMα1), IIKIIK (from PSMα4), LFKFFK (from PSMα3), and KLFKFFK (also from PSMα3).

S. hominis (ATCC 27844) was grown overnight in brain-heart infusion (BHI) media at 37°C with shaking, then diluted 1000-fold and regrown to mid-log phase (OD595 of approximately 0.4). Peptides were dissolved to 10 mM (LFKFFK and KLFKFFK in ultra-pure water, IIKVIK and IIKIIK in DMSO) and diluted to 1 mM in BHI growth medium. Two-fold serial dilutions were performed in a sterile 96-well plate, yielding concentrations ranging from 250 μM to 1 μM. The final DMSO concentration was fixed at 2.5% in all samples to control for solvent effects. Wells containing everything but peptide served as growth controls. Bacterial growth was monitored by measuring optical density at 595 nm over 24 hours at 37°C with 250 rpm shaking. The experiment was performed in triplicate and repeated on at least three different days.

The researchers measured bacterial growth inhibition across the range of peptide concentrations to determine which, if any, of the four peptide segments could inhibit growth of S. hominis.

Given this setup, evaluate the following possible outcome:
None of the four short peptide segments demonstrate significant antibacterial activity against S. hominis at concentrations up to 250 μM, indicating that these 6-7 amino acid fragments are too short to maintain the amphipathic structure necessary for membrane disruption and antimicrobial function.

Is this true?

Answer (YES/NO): NO